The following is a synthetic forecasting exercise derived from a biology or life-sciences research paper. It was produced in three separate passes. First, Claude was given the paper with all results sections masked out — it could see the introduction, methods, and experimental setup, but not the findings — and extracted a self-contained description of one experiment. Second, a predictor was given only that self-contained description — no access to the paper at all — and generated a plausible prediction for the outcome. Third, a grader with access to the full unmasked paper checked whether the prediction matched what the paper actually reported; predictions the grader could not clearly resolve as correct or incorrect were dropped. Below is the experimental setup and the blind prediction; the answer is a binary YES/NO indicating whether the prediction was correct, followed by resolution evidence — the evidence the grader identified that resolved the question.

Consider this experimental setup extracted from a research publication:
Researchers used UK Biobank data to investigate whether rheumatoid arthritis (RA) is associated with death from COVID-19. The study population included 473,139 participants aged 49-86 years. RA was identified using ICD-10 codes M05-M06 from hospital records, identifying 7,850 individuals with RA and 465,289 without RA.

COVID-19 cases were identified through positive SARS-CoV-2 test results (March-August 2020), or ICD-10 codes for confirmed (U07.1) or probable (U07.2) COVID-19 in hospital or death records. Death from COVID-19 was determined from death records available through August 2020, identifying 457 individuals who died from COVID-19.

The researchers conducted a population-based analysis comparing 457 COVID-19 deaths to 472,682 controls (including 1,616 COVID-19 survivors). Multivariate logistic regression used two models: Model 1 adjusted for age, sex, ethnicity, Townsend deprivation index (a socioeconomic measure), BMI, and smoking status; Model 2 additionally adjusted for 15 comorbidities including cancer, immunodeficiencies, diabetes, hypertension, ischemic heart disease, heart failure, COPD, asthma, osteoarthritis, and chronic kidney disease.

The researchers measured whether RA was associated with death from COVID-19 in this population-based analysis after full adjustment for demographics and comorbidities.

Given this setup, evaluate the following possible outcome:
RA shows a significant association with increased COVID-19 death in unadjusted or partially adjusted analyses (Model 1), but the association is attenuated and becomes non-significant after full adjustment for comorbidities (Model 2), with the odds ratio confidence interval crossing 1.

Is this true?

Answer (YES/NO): NO